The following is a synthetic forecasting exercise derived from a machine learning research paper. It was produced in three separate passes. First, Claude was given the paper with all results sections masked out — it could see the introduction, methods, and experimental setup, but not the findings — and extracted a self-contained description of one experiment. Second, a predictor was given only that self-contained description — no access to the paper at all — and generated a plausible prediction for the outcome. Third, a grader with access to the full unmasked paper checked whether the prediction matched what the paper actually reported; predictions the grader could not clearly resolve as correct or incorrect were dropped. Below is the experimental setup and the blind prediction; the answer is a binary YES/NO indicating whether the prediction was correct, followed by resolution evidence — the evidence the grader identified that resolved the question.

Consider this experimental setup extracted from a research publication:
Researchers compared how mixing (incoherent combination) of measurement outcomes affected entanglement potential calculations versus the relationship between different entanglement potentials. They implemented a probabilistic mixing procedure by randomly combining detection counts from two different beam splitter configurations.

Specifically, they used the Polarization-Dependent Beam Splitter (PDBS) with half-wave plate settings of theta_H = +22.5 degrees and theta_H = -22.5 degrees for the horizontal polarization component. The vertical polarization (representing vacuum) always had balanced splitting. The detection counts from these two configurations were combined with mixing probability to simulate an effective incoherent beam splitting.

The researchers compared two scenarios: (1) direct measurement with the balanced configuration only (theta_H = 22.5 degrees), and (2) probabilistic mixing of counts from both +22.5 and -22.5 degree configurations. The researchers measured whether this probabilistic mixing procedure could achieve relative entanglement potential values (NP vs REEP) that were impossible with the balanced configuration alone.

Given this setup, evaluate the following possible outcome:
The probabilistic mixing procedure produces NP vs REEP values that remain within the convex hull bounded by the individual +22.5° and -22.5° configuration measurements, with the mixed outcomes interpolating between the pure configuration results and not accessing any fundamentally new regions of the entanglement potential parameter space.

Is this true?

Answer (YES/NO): NO